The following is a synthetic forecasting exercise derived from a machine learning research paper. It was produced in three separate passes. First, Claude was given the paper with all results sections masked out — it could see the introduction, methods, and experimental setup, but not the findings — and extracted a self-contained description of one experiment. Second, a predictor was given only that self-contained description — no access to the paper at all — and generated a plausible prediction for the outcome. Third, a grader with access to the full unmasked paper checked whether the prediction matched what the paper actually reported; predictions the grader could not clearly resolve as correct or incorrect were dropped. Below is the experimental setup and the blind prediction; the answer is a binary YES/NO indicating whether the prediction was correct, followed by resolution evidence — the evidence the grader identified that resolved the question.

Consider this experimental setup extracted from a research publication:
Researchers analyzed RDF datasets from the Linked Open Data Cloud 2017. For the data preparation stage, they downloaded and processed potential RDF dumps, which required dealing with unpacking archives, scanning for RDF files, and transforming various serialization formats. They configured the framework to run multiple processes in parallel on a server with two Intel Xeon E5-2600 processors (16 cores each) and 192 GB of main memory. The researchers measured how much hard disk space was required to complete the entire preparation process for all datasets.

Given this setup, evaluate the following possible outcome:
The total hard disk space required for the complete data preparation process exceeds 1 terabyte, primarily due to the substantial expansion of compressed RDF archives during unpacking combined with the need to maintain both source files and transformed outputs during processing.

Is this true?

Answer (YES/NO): YES